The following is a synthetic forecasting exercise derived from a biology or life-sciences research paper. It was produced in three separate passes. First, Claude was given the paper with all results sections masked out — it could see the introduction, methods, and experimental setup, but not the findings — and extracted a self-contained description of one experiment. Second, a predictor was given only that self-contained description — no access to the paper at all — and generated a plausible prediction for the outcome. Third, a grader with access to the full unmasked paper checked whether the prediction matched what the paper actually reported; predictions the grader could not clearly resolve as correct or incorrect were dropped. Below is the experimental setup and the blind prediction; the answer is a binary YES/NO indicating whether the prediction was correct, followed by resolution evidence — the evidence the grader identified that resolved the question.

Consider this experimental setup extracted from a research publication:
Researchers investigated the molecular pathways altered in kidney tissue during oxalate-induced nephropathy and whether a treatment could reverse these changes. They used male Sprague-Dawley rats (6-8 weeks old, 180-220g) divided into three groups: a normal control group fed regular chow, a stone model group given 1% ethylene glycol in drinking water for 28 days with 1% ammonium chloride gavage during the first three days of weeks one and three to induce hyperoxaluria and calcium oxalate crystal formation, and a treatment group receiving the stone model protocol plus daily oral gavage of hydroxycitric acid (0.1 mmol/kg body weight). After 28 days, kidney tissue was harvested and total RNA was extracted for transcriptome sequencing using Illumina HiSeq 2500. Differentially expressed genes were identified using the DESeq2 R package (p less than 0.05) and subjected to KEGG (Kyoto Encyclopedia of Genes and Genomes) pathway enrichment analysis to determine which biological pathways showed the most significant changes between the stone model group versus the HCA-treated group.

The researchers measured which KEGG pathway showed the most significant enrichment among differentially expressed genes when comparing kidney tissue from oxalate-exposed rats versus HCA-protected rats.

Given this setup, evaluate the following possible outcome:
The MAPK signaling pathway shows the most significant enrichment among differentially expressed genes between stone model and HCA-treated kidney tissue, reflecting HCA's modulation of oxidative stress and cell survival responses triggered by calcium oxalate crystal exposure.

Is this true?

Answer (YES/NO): NO